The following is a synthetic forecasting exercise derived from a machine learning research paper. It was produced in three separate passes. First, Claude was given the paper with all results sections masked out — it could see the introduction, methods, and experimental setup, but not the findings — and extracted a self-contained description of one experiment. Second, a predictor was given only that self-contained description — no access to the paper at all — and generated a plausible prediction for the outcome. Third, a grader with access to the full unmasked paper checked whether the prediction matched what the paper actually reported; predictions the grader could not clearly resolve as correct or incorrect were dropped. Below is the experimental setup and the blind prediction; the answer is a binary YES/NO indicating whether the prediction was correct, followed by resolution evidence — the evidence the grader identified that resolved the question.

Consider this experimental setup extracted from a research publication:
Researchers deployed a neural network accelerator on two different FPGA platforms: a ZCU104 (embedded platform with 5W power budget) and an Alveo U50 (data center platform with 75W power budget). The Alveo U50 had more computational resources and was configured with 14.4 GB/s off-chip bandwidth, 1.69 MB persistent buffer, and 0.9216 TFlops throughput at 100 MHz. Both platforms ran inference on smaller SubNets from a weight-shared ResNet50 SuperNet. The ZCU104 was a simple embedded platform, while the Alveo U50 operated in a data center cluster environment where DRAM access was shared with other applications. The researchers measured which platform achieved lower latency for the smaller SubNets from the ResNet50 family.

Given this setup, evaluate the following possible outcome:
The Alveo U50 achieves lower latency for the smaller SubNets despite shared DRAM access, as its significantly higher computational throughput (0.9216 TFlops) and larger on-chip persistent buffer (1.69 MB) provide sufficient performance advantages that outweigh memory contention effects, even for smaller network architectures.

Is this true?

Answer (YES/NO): NO